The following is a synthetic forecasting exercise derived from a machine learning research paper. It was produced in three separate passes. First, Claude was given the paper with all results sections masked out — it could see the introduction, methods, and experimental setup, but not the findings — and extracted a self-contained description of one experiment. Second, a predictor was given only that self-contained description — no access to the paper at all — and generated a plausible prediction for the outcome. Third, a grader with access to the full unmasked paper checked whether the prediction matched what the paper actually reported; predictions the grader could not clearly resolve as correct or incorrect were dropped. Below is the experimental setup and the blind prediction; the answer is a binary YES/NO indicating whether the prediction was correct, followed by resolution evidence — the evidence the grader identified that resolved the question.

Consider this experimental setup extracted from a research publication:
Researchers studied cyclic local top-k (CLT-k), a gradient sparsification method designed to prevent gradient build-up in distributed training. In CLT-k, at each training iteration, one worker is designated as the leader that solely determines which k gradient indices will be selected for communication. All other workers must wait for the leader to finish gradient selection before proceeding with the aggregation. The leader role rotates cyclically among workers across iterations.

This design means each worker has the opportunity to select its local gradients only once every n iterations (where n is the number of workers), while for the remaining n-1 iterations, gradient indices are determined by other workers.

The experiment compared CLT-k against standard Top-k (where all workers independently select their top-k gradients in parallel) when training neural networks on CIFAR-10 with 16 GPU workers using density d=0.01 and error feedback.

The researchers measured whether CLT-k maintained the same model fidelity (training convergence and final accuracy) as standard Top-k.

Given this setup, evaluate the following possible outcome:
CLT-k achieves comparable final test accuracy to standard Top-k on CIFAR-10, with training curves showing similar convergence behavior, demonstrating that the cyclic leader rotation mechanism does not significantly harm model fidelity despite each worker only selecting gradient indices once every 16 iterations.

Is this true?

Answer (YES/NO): NO